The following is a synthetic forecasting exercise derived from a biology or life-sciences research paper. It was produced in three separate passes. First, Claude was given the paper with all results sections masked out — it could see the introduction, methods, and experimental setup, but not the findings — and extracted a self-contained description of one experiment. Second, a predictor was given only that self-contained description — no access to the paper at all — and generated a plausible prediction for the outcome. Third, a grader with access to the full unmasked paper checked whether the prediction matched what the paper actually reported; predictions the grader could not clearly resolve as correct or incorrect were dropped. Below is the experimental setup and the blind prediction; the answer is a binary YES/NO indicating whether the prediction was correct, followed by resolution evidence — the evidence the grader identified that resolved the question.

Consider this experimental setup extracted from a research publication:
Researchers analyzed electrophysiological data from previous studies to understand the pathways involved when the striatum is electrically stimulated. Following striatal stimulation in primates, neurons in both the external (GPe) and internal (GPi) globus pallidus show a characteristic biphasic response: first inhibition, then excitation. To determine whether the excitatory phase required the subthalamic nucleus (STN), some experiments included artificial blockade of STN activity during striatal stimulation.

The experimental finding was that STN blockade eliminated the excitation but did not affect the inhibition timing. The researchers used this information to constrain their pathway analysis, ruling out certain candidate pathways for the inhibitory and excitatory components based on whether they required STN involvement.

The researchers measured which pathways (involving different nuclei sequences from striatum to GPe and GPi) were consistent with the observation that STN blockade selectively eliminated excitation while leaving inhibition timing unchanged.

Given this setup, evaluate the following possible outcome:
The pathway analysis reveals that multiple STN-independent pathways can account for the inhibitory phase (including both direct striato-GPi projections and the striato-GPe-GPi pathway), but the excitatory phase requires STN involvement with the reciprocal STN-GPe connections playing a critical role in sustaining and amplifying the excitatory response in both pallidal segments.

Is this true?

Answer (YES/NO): NO